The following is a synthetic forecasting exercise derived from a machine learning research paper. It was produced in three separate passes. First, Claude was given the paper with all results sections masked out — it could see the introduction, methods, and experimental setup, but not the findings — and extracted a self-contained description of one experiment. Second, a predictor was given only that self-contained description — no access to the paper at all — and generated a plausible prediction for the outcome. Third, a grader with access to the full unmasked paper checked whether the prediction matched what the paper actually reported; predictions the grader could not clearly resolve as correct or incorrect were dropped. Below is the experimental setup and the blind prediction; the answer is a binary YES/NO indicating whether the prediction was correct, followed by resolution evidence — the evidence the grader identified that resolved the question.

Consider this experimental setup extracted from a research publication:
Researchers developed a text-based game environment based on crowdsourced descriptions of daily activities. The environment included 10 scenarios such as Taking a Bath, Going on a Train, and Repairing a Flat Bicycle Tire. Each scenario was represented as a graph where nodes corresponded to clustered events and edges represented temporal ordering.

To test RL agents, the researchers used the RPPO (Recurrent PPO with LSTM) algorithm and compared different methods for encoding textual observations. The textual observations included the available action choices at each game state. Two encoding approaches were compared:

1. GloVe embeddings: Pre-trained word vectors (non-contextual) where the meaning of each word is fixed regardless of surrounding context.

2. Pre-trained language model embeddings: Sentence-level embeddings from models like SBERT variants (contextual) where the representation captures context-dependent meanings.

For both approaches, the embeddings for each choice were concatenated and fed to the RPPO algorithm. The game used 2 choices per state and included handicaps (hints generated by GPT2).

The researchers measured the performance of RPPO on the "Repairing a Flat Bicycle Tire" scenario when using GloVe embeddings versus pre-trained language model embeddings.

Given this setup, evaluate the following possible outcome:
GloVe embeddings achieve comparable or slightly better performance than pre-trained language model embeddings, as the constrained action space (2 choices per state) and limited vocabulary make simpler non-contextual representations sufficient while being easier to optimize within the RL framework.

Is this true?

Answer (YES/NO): NO